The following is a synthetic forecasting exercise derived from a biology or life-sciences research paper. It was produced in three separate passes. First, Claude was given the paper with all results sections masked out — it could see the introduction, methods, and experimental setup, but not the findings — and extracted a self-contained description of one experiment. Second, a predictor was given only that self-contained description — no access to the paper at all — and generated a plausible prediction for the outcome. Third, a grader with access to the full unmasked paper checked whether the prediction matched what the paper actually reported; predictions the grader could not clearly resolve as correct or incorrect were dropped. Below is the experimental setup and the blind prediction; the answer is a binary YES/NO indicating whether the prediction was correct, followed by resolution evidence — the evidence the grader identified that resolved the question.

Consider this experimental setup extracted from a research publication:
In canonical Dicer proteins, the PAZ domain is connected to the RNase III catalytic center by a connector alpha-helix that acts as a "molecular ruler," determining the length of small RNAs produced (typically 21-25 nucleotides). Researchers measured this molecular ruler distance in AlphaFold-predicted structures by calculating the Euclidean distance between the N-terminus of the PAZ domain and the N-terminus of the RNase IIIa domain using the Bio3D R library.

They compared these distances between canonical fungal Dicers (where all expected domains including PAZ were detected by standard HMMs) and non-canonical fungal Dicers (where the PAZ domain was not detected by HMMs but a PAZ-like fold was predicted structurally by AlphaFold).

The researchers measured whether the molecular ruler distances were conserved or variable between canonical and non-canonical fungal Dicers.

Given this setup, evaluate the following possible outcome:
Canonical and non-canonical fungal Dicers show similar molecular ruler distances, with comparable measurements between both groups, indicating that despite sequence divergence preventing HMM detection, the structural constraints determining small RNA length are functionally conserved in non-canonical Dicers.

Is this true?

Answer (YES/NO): YES